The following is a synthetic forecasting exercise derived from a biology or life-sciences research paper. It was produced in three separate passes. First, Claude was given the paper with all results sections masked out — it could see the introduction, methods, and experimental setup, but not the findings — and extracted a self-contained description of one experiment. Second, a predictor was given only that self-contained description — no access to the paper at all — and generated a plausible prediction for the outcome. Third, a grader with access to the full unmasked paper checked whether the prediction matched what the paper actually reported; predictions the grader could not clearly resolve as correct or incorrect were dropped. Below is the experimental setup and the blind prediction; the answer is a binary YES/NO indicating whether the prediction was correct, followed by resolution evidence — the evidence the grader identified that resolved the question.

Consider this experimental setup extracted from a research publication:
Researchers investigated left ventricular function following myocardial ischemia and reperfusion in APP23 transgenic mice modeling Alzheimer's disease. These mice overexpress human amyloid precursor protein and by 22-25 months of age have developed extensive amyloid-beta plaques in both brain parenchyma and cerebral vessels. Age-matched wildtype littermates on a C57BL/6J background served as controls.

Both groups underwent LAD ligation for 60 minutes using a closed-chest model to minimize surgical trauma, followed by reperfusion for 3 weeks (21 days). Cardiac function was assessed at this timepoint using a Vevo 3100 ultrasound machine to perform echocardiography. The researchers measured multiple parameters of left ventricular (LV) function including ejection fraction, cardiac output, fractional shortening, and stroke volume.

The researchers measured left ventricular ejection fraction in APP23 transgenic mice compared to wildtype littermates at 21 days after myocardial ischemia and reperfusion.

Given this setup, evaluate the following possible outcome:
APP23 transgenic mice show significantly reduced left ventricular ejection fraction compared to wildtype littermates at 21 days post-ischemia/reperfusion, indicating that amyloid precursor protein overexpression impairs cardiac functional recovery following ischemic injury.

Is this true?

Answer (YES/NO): NO